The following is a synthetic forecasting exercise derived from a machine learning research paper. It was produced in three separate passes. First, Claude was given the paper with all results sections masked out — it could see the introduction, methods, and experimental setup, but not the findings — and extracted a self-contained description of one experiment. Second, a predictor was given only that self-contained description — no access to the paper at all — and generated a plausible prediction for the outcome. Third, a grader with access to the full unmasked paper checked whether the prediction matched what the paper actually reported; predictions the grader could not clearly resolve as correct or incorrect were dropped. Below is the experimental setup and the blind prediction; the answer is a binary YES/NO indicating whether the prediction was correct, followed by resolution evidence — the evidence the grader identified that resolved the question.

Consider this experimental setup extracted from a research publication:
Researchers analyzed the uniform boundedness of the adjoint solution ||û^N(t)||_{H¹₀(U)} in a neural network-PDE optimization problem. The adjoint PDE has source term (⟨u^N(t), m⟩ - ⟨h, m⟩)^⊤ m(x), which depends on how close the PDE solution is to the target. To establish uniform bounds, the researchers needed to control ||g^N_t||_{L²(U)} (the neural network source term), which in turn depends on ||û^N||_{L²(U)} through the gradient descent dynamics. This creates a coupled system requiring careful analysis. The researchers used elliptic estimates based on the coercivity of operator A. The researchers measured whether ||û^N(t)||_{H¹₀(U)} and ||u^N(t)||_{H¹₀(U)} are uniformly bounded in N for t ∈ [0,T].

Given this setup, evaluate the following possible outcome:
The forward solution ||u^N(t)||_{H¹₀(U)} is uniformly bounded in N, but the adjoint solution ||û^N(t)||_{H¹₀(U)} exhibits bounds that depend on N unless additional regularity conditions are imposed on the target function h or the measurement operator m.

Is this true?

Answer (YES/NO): NO